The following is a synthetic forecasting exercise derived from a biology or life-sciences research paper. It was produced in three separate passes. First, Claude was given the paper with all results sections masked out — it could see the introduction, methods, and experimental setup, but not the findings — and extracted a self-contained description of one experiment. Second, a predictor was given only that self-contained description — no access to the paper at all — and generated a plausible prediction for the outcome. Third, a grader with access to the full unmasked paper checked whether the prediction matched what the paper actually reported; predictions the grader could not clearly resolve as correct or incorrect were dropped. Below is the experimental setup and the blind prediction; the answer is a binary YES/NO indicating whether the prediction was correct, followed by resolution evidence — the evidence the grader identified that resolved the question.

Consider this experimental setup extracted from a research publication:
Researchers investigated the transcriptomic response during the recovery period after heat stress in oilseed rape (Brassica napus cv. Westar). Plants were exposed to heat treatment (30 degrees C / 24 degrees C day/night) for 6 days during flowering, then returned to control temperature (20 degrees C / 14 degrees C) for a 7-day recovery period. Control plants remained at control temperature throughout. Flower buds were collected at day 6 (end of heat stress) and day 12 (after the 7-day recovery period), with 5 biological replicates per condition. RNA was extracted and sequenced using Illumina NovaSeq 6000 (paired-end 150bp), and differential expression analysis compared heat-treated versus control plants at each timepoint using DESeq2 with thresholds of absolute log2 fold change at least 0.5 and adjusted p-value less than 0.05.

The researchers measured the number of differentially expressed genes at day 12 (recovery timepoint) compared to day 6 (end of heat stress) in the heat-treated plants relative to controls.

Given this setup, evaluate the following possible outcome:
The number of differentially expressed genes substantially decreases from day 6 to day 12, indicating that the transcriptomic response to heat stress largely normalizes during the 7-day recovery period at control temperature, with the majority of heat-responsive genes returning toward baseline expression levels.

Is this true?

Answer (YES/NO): YES